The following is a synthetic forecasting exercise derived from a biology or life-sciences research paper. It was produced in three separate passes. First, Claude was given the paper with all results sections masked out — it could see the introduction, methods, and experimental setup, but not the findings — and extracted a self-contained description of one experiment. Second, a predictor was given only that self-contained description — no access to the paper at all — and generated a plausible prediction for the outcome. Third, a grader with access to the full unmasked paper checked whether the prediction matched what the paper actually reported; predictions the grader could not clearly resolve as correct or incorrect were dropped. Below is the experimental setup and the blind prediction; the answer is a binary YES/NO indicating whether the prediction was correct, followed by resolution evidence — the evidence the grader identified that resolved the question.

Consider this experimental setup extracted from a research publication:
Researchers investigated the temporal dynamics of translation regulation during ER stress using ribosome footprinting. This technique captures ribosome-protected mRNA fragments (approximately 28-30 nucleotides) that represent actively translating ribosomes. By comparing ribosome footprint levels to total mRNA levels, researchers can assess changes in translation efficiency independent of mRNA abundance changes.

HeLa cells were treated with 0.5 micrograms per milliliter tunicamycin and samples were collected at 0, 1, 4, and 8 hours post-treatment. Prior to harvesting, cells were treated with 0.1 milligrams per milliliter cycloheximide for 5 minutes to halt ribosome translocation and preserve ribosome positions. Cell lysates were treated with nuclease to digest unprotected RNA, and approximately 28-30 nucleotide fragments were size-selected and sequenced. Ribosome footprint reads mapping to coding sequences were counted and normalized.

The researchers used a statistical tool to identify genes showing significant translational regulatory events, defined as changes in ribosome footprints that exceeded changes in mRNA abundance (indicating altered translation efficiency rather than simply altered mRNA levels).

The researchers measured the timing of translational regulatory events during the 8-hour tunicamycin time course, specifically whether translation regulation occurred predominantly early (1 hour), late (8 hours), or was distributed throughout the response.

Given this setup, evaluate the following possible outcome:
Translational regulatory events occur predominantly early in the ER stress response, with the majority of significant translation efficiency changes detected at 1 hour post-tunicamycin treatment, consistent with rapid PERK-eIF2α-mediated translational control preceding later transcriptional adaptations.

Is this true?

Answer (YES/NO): NO